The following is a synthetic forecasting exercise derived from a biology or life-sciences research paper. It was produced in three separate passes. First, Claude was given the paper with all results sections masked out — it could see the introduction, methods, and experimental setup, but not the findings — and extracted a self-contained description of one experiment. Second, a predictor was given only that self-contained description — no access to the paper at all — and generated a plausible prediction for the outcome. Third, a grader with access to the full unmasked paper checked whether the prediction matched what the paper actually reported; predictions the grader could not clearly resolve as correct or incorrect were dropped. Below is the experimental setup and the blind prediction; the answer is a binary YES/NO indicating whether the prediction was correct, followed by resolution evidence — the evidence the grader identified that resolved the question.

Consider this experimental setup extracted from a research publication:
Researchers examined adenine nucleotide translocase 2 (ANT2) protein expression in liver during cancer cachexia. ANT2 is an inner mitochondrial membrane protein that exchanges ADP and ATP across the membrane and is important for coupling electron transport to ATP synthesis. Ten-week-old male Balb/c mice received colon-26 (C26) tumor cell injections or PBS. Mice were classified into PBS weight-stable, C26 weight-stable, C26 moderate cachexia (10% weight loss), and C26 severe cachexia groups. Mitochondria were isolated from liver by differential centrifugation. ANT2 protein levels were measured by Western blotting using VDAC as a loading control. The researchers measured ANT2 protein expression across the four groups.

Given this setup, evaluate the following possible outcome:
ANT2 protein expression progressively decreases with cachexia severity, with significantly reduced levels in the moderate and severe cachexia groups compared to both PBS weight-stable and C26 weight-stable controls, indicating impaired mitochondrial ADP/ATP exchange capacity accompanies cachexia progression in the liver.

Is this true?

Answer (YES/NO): NO